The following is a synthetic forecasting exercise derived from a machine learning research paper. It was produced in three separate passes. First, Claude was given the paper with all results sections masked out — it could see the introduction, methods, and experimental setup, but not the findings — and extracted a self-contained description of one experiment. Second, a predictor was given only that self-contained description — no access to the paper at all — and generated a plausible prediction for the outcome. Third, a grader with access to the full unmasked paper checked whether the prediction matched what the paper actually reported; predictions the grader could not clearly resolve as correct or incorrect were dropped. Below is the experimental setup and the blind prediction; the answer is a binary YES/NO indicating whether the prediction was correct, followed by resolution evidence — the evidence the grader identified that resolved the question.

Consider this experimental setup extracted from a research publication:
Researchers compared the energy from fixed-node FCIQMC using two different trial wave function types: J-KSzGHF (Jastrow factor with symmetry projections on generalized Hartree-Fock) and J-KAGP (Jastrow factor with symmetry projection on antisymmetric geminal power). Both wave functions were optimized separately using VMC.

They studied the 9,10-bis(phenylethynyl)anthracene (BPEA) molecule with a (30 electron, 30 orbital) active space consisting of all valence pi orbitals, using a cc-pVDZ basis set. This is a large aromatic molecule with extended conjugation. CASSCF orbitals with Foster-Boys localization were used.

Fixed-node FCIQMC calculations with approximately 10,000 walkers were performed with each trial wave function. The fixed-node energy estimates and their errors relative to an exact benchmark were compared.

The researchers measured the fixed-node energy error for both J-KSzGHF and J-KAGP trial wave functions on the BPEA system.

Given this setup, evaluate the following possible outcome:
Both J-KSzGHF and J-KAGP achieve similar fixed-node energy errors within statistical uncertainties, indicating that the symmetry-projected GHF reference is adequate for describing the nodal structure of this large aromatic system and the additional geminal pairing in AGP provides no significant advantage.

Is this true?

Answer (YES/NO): YES